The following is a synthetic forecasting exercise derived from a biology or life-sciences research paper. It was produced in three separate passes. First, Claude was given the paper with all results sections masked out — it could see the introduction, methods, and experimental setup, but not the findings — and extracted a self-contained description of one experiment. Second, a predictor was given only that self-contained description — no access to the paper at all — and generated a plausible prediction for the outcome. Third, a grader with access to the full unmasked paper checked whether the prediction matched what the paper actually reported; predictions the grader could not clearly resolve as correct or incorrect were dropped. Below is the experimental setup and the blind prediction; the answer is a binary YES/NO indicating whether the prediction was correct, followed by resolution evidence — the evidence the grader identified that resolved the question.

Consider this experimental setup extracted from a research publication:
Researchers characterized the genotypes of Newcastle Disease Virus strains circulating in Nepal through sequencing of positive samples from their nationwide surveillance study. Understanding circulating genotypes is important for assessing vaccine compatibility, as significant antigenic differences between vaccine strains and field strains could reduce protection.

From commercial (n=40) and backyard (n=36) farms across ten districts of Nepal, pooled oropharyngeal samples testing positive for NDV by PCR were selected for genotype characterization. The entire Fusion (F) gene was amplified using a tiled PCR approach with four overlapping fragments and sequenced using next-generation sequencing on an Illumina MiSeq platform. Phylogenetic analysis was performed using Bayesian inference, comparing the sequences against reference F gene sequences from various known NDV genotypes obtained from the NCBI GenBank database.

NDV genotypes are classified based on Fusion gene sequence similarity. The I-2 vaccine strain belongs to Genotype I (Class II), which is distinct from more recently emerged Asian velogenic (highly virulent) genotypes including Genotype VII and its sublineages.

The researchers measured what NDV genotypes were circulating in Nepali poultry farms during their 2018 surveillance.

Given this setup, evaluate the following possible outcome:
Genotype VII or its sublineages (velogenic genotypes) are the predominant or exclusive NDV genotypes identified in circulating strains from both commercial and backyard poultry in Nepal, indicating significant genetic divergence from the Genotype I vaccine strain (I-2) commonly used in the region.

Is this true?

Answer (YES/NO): NO